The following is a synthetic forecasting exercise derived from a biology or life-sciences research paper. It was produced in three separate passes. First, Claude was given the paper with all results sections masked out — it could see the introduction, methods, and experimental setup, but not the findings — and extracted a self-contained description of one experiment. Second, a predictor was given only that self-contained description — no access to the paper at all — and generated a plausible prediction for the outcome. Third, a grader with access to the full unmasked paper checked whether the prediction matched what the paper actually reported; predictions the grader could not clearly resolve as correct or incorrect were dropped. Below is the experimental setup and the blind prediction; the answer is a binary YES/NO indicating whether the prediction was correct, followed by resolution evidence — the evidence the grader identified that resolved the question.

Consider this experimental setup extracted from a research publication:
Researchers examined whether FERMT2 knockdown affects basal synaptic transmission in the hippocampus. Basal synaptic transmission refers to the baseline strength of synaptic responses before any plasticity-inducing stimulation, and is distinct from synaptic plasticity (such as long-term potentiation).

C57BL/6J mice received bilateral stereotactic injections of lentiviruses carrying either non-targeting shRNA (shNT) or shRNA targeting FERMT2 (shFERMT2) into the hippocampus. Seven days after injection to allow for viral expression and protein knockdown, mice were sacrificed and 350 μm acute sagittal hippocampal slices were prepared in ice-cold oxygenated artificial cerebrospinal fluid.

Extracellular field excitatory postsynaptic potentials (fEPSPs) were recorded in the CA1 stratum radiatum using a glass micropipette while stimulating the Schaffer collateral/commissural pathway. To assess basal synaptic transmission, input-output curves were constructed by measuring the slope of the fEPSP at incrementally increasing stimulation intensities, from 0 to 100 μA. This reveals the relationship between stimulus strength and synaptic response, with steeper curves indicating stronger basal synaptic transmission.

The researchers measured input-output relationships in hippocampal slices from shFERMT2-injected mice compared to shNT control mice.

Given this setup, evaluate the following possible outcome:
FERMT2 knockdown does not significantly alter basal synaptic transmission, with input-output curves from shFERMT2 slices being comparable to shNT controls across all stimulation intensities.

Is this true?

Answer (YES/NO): YES